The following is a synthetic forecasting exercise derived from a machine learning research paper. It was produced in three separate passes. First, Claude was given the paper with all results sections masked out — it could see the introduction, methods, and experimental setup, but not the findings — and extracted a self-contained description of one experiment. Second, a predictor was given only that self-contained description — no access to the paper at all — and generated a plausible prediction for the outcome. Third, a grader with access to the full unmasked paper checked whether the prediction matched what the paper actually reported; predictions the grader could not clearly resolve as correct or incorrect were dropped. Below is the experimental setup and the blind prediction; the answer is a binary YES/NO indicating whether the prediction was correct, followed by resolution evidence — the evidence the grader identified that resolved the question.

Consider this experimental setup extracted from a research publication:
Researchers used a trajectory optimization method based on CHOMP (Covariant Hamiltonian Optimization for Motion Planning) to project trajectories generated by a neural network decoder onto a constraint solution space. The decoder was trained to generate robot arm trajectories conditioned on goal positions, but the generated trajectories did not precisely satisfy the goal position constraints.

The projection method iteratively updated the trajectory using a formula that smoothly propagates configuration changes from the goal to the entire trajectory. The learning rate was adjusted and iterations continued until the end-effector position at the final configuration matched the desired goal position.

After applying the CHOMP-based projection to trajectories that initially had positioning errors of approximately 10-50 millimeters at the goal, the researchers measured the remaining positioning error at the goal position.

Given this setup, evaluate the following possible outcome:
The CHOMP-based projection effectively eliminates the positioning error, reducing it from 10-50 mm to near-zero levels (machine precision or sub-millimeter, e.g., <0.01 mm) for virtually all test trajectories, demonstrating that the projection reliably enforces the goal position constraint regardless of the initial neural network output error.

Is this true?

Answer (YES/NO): NO